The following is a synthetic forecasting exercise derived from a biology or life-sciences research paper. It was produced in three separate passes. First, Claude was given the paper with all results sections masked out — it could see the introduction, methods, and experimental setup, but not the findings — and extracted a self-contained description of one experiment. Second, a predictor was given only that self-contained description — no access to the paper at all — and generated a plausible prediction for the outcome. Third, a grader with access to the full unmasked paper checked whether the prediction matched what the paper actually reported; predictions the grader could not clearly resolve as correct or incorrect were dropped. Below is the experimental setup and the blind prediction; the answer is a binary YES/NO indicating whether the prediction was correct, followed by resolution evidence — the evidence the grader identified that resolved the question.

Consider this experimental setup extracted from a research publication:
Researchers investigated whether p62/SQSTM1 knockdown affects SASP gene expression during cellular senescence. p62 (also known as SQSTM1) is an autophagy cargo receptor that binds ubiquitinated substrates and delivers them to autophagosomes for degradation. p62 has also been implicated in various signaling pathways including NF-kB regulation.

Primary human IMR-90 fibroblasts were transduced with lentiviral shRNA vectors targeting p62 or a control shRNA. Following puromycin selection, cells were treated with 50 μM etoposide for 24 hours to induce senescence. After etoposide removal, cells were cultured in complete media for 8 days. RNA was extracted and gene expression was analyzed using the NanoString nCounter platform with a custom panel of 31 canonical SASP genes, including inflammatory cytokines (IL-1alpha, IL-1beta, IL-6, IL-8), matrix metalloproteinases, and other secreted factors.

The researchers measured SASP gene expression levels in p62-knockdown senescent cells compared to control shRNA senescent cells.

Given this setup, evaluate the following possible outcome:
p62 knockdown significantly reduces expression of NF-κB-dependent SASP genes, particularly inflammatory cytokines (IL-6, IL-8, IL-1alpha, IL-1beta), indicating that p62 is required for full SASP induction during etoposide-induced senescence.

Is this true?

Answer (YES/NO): NO